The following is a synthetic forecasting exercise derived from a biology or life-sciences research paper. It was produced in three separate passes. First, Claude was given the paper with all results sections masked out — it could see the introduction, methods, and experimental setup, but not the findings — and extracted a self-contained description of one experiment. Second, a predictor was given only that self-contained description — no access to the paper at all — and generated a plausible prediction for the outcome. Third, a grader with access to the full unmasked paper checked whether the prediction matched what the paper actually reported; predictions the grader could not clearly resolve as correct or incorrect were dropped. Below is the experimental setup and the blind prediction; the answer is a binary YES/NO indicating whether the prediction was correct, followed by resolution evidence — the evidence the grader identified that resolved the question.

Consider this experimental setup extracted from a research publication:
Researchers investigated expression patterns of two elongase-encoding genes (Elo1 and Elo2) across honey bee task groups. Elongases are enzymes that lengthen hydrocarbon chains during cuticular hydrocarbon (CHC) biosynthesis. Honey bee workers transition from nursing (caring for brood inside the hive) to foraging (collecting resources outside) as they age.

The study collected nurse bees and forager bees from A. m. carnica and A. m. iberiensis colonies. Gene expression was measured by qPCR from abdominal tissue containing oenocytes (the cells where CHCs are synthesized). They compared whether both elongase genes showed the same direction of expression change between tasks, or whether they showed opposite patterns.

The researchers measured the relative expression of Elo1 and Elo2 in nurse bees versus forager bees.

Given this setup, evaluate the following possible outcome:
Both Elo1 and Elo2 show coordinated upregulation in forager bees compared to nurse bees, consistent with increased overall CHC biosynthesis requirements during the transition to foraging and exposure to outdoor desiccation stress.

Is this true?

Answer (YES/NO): NO